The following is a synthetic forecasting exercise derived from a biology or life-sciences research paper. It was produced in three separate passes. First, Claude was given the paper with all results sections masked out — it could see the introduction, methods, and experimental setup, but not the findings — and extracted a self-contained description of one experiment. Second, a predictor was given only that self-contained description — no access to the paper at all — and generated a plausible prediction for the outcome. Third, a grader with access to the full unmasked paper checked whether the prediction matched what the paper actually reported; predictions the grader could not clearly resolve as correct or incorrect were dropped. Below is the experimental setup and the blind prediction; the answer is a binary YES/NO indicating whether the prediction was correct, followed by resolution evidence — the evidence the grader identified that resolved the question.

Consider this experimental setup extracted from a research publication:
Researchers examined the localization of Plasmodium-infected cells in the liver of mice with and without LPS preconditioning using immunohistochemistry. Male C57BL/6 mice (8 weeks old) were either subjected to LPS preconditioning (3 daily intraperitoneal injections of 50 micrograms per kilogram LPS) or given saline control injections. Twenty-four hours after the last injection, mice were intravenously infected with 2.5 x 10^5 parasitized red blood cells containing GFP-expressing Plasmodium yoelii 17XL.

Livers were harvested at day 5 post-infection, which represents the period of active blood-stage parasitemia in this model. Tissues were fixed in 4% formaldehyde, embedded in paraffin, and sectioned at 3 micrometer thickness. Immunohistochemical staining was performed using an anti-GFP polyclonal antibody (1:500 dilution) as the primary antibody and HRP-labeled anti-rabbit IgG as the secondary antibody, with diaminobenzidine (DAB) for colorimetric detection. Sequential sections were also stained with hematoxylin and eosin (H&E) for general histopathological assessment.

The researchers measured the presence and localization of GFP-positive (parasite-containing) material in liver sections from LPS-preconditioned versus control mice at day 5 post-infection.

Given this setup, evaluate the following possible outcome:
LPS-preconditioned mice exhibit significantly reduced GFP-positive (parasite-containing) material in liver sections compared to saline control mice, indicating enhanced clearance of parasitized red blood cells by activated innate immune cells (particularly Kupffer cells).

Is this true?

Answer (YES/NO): NO